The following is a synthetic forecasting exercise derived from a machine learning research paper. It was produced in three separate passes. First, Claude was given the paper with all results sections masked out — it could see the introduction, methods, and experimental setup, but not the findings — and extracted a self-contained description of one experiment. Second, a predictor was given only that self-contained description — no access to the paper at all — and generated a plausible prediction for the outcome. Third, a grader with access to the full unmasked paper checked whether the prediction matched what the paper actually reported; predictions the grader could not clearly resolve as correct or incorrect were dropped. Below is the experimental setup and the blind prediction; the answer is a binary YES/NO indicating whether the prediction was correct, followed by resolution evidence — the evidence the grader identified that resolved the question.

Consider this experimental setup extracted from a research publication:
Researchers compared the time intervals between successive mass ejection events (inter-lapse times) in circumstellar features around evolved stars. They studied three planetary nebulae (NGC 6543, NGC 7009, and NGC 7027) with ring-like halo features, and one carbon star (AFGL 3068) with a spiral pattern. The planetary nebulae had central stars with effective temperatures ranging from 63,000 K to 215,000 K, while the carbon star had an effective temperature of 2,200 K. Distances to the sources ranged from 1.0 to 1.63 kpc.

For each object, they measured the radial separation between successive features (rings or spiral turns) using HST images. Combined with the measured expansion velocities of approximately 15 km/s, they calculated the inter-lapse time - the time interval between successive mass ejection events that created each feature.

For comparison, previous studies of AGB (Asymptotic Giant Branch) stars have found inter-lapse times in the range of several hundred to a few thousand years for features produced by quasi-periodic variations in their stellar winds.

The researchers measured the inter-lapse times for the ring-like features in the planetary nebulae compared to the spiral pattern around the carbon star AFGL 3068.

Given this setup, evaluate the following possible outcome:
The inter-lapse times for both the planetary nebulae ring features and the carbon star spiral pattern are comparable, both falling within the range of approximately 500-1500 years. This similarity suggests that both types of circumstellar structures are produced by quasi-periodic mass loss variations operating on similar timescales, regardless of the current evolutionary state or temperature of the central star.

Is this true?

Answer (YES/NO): NO